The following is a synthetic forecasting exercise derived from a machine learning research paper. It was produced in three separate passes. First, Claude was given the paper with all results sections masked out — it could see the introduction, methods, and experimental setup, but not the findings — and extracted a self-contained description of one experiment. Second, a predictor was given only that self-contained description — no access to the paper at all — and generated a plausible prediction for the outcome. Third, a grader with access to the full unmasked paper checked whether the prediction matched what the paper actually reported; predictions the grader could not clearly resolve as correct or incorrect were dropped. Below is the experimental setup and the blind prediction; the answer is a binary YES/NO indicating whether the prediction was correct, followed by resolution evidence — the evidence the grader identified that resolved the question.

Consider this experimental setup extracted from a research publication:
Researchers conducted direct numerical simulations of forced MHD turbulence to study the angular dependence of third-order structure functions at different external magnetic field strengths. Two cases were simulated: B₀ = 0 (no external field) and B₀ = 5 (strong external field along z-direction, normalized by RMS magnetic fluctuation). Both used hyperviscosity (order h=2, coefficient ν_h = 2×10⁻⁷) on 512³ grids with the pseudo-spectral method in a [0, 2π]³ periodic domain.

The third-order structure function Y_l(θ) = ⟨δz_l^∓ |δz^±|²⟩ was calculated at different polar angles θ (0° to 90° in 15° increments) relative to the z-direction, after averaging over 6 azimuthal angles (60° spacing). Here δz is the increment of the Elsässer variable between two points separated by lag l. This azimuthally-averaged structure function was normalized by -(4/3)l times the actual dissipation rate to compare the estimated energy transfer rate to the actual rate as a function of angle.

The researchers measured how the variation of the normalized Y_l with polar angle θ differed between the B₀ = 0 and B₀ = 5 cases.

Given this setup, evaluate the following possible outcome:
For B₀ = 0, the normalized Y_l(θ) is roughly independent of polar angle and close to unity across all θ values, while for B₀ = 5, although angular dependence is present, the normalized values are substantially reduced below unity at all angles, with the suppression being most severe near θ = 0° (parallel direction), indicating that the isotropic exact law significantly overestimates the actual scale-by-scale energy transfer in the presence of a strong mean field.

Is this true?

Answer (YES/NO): NO